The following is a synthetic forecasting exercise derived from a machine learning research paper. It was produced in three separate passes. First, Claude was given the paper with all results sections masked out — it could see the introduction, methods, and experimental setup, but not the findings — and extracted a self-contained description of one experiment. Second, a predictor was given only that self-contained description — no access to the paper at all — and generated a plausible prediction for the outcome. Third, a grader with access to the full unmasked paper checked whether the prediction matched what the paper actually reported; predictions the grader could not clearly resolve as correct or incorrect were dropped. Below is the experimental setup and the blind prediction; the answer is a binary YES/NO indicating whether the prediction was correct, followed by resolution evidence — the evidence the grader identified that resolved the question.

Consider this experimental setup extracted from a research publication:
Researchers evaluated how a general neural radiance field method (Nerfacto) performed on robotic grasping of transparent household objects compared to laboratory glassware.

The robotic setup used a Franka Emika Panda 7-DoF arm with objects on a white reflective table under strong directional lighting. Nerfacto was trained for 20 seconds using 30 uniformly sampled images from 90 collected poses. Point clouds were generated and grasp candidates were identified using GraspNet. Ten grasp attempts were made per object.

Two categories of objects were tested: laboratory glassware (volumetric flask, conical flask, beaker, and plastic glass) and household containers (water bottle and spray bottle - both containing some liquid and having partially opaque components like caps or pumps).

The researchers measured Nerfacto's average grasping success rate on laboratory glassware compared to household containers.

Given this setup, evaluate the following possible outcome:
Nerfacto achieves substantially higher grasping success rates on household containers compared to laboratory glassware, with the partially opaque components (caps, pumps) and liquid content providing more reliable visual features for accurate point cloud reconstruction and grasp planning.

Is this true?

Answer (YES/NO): YES